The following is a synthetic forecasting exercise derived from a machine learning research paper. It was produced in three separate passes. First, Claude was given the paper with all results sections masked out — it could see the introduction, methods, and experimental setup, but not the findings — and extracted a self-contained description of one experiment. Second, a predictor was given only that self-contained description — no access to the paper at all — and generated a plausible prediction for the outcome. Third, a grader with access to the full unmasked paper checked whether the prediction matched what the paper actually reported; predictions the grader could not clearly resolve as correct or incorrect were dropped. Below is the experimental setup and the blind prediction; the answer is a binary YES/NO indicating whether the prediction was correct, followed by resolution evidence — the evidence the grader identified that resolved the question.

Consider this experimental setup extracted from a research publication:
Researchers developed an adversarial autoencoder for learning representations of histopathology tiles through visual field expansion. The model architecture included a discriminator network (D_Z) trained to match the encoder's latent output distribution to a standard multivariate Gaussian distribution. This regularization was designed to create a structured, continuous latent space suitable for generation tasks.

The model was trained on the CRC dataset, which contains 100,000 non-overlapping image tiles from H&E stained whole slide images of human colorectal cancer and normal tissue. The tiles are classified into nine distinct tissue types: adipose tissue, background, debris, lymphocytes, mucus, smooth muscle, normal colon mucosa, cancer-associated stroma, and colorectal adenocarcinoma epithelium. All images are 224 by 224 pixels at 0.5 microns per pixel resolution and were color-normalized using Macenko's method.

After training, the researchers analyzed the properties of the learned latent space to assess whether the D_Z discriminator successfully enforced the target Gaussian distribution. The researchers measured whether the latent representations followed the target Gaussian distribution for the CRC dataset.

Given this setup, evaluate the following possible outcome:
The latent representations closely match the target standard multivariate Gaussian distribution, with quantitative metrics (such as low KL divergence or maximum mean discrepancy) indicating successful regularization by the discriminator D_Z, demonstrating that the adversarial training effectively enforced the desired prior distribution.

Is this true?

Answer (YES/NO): NO